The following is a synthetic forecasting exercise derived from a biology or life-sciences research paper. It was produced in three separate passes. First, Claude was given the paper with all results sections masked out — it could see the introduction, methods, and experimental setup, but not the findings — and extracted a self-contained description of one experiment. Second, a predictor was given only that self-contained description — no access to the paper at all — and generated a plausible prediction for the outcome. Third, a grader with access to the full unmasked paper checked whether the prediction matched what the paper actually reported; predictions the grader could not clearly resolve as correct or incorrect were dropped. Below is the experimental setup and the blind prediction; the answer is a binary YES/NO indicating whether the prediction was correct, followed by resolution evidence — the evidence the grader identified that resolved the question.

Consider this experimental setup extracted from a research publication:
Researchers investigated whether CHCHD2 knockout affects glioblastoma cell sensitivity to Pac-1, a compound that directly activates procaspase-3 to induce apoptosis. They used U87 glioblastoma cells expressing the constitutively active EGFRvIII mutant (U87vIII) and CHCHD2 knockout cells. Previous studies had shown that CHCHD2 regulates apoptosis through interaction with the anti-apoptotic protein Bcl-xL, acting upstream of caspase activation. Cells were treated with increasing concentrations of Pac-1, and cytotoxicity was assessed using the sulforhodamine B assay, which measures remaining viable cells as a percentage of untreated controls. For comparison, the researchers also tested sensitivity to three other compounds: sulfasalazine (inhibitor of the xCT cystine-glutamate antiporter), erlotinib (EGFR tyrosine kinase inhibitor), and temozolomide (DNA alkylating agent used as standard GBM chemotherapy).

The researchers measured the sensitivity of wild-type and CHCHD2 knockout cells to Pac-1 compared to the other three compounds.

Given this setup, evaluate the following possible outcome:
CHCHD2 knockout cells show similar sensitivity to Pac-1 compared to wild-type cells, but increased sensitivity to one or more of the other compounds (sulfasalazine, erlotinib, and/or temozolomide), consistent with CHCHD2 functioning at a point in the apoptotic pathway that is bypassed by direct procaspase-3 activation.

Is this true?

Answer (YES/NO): YES